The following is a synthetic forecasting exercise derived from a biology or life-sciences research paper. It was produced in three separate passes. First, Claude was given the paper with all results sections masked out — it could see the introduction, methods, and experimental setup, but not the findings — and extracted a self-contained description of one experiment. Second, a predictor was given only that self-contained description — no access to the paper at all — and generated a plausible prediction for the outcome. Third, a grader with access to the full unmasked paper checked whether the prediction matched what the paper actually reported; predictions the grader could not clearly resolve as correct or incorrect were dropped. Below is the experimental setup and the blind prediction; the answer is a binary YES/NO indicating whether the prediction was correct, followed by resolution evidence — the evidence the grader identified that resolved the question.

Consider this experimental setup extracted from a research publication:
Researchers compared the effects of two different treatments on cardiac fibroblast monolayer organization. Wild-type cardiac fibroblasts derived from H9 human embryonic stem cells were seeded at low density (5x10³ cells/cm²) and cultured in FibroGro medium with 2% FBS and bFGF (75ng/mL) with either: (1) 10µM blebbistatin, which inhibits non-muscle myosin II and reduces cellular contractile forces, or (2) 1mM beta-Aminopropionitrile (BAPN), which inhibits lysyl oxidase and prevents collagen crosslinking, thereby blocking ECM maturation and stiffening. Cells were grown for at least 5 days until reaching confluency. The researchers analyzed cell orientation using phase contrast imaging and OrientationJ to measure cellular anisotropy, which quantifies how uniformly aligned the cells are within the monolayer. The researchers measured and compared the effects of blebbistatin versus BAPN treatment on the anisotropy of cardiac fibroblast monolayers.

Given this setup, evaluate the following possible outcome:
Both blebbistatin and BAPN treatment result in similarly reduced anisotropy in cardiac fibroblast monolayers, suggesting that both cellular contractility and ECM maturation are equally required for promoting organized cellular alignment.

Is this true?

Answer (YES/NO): NO